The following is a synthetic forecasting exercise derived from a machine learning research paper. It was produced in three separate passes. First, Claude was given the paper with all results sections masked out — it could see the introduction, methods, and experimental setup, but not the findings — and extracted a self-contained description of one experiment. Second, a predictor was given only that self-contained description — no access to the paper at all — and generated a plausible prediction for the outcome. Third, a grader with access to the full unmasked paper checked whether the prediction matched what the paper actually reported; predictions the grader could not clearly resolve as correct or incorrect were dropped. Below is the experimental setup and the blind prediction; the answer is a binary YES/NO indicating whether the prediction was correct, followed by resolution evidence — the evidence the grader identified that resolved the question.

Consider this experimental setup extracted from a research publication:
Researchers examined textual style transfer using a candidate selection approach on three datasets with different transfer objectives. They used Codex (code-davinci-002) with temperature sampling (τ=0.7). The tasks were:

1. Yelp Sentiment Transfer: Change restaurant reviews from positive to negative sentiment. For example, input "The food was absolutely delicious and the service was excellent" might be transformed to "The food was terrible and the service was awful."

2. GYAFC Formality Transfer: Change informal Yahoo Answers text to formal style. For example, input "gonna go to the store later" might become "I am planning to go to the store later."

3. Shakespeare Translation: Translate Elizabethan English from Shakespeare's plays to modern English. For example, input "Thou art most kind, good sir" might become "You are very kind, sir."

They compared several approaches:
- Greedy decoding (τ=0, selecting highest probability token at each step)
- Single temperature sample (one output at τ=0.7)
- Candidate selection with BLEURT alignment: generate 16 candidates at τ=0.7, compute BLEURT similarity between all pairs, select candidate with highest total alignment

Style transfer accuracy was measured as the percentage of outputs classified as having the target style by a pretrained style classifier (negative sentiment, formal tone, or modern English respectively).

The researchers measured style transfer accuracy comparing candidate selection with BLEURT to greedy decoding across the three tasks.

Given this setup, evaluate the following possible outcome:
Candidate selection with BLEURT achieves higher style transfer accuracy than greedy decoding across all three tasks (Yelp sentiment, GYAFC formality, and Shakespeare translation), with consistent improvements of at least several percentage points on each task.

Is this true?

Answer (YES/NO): NO